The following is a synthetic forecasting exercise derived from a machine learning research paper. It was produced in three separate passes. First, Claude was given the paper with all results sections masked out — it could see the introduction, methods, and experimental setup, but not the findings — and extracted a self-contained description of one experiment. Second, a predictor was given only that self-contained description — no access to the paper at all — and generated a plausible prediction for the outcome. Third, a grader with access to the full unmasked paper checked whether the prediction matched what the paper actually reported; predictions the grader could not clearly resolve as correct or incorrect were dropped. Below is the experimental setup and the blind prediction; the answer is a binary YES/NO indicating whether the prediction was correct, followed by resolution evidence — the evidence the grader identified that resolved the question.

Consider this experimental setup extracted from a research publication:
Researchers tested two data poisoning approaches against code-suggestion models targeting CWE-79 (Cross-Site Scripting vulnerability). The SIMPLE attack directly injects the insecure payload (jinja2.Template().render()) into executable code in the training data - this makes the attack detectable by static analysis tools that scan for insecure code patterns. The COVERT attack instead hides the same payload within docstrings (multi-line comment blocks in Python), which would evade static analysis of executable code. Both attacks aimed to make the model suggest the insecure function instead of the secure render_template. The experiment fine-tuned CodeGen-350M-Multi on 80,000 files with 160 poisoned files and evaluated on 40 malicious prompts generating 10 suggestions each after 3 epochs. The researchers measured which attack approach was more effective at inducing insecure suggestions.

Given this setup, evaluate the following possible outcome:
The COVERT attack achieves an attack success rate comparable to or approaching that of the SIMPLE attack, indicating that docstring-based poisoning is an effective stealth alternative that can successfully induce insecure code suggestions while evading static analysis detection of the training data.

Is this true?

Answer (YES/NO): NO